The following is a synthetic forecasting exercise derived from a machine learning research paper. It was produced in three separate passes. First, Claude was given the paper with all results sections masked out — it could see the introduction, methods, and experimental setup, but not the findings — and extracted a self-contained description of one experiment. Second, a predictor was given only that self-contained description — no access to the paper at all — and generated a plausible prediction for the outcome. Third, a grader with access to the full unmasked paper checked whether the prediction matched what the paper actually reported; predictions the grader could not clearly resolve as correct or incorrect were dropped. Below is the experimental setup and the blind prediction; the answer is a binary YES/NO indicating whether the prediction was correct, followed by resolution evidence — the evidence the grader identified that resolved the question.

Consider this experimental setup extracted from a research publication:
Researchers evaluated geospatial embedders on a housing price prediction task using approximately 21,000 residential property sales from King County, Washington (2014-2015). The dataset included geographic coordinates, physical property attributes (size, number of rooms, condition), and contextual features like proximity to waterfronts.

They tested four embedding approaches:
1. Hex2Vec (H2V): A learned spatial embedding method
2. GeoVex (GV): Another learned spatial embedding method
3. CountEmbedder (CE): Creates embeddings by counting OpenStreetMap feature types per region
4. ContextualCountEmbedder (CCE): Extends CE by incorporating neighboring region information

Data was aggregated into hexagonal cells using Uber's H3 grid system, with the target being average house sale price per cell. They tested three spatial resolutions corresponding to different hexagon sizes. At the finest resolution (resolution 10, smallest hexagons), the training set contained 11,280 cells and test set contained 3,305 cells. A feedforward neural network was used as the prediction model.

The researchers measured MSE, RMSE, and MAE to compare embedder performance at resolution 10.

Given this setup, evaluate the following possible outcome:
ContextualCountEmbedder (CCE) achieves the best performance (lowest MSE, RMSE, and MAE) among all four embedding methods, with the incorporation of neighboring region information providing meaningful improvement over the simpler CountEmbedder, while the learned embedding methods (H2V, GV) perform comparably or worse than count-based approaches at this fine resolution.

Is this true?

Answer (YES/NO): YES